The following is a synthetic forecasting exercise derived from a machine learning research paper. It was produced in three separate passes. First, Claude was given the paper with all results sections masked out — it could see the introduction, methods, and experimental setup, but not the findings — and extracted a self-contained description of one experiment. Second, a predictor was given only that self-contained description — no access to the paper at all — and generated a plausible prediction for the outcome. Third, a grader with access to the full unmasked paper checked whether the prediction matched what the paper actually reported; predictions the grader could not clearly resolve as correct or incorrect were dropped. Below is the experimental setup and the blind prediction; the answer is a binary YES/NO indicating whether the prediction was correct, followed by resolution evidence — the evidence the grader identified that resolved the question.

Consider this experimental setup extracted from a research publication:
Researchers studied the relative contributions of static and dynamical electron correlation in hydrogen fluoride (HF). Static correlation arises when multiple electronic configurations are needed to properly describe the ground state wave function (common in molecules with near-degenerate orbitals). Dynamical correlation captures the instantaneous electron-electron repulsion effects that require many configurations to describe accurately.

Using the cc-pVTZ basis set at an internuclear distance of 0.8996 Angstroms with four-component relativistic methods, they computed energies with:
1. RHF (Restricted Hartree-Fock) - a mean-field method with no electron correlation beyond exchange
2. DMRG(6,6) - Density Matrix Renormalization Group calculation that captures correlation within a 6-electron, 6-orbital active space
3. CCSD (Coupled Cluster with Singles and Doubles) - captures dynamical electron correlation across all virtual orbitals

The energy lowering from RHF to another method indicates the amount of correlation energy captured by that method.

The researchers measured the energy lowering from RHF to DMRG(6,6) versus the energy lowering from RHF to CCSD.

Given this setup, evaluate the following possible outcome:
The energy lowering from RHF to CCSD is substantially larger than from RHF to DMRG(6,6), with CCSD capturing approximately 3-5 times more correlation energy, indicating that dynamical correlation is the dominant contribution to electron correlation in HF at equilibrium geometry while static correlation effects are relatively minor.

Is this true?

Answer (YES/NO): NO